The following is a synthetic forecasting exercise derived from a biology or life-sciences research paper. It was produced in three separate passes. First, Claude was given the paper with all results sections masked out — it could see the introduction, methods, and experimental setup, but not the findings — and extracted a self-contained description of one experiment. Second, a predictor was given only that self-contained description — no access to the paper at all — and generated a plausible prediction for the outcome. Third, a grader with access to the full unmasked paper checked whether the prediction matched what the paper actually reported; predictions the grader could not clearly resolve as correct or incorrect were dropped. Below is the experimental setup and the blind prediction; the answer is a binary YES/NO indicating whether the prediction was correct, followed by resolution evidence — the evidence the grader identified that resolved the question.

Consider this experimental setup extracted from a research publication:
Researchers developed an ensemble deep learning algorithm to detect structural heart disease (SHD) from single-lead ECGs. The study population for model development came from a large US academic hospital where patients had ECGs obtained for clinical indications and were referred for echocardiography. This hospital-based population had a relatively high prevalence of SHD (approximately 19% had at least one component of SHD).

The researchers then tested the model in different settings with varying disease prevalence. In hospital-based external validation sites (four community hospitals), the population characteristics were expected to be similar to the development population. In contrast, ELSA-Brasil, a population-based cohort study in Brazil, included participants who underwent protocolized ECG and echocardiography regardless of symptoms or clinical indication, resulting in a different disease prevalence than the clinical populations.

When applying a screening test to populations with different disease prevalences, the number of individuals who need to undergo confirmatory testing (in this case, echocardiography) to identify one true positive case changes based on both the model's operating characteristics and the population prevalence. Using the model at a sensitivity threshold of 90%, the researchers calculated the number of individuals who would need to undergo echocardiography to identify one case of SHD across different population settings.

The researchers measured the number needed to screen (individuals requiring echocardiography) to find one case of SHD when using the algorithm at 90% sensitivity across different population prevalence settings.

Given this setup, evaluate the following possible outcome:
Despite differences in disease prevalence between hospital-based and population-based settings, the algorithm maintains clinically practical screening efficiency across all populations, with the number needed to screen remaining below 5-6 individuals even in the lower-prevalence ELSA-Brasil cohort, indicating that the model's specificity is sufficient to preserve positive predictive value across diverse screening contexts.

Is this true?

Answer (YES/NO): NO